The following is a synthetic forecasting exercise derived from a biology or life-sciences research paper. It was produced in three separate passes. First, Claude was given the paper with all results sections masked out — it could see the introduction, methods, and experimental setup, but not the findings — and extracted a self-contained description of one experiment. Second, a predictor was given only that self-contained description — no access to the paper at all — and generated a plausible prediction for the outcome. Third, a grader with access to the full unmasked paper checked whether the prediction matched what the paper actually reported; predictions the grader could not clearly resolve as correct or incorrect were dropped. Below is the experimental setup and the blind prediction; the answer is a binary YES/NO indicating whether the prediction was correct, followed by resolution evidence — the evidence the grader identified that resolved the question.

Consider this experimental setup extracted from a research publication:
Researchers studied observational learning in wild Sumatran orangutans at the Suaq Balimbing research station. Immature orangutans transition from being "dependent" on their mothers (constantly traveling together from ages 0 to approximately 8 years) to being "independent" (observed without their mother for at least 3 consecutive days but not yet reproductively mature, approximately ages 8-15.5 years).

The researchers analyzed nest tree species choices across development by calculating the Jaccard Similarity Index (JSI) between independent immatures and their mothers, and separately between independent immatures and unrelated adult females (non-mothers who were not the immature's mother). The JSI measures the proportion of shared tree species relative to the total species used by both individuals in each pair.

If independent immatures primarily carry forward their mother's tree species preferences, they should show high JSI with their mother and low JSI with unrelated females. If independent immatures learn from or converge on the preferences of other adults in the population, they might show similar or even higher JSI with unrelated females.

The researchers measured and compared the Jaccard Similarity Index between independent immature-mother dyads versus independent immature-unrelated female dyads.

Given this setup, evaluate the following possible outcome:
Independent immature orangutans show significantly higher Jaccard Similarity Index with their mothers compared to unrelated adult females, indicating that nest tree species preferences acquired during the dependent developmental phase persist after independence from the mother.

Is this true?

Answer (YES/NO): NO